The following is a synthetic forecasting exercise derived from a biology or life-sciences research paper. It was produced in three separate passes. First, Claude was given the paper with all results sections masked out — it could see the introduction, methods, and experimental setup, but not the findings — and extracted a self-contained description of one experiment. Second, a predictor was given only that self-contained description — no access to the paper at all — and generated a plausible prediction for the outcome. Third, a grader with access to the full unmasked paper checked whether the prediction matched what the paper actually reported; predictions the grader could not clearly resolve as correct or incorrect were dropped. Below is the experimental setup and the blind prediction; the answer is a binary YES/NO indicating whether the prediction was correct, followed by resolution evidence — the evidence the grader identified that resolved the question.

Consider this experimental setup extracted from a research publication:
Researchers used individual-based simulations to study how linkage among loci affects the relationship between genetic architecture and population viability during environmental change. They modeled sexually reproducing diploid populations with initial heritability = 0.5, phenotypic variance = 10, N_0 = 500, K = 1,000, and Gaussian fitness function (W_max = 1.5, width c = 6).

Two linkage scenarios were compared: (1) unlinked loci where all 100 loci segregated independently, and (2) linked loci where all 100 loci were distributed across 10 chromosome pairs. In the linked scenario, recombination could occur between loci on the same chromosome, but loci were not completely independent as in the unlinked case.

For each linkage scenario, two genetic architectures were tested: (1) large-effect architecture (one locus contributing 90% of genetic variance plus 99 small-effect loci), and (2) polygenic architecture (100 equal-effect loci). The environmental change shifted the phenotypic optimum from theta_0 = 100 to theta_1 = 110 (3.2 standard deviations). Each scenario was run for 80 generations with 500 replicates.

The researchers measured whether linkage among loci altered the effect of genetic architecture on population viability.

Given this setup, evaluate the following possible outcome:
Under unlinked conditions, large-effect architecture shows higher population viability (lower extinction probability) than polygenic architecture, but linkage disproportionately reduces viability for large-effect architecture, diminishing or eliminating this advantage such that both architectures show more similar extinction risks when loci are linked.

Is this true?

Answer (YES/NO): NO